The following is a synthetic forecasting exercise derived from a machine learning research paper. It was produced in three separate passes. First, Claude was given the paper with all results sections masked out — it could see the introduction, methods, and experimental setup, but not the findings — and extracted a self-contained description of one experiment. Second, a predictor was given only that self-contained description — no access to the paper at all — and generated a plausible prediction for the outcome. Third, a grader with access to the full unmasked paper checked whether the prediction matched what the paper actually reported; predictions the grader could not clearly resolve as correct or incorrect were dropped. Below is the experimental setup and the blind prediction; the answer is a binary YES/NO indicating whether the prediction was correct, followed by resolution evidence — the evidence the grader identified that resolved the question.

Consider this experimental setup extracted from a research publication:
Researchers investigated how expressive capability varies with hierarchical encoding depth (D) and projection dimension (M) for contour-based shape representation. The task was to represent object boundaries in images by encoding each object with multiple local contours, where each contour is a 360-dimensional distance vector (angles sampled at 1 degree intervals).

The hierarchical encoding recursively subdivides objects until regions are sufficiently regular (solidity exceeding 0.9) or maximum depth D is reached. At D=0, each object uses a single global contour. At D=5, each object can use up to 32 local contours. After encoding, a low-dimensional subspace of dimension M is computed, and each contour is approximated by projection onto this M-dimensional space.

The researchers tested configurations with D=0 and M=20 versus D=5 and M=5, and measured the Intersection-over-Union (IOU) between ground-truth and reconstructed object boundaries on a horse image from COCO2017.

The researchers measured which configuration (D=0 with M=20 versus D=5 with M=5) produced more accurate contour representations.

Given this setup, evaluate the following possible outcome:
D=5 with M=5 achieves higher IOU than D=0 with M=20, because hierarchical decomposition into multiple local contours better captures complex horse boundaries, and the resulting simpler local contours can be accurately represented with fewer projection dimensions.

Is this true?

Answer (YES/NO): YES